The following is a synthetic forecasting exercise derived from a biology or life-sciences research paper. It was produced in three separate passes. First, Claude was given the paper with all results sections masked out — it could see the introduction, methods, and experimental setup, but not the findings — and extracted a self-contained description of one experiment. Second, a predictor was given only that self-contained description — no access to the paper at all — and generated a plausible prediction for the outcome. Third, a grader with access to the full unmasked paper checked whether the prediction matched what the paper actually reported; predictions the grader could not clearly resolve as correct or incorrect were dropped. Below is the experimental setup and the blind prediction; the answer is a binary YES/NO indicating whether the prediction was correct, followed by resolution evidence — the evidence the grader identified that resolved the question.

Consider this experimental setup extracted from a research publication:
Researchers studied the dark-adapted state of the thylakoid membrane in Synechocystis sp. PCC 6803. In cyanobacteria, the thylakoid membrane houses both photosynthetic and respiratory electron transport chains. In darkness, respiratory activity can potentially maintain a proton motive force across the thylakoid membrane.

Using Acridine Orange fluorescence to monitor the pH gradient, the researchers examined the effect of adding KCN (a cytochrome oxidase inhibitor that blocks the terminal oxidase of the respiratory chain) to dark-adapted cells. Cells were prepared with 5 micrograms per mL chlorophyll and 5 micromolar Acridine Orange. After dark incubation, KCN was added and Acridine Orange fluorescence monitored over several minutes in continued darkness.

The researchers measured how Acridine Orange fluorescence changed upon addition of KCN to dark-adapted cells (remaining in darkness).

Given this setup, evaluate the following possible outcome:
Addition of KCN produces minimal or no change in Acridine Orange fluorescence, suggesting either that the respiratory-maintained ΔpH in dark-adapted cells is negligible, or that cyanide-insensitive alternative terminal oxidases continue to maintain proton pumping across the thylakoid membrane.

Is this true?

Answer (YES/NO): NO